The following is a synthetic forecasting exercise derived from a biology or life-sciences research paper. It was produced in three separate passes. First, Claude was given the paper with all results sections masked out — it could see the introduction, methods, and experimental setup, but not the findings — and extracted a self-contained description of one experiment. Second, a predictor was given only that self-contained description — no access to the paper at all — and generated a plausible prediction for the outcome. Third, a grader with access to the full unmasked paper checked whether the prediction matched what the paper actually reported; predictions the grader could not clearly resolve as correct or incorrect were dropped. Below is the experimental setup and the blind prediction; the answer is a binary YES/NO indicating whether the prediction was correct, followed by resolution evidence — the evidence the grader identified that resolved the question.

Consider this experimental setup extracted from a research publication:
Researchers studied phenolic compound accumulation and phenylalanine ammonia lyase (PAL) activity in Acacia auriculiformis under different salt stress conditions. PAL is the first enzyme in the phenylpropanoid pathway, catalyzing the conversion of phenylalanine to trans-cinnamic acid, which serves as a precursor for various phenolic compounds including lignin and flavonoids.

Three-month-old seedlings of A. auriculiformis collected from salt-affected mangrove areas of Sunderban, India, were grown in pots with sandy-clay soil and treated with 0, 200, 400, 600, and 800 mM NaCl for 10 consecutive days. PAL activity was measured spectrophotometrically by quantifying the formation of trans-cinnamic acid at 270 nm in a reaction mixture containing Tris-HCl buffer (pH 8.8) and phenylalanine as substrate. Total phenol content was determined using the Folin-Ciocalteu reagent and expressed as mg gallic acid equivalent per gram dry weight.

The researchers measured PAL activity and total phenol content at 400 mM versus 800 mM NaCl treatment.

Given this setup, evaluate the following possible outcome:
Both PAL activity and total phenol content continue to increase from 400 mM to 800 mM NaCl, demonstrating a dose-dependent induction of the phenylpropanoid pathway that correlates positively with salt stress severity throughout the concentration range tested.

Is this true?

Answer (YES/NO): YES